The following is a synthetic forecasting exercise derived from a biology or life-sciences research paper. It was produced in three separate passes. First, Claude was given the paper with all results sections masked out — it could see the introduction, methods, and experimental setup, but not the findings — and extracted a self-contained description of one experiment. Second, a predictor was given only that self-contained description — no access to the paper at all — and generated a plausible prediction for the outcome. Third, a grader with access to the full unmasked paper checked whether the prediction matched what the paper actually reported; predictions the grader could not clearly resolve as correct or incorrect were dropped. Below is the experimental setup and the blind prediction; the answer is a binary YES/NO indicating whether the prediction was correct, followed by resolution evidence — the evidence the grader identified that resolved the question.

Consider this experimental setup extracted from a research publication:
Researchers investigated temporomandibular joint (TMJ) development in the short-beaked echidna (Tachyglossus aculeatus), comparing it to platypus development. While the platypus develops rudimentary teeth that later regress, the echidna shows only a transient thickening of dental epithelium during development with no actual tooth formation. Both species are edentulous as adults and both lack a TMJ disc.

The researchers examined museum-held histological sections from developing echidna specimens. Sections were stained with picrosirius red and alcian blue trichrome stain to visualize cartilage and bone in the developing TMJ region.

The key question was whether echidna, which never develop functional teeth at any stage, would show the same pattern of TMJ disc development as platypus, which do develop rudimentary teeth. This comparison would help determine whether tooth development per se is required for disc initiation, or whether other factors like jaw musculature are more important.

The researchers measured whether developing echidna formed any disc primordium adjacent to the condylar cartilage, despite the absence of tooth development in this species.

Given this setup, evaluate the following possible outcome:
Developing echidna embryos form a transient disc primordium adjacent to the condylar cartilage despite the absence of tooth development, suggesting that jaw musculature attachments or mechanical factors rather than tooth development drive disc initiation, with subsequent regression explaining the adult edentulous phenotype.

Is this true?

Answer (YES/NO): NO